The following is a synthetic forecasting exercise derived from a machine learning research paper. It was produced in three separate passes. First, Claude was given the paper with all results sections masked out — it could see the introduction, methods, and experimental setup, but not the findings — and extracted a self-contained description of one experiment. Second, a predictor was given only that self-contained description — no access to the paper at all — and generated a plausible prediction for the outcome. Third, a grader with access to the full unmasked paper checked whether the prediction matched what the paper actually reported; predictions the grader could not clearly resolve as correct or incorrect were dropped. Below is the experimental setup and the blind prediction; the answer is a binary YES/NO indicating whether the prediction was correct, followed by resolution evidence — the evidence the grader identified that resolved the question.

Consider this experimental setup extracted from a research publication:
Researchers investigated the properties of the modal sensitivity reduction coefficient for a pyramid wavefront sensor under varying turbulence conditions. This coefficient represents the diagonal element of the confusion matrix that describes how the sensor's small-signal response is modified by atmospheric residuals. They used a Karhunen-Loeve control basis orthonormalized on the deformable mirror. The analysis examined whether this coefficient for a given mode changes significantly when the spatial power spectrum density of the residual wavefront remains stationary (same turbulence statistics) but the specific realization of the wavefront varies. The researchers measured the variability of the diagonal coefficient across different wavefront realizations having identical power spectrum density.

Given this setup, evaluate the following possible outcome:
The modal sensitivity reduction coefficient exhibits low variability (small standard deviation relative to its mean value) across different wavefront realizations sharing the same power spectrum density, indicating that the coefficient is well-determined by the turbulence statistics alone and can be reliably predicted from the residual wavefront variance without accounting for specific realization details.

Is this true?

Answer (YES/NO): YES